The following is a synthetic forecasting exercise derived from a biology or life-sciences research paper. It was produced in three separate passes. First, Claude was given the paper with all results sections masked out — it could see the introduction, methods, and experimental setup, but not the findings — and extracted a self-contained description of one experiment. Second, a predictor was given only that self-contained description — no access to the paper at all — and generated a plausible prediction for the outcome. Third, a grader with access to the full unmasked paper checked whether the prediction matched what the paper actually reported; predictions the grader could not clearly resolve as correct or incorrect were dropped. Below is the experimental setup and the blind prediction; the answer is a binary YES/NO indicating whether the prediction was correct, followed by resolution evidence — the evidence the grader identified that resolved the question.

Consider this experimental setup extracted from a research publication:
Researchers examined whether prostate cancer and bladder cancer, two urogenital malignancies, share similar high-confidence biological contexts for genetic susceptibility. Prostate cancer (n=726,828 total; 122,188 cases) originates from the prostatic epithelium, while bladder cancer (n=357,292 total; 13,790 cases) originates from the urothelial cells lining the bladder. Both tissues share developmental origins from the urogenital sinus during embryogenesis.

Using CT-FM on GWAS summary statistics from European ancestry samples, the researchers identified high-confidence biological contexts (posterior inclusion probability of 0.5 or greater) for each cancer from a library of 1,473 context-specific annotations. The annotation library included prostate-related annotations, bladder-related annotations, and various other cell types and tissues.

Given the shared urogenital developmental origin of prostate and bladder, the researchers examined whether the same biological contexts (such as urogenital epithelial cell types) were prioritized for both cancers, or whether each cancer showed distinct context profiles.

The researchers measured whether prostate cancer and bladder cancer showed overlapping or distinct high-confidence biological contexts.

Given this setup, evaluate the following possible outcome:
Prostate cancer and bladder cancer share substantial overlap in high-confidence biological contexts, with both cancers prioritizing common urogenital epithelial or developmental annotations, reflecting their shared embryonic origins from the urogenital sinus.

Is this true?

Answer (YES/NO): NO